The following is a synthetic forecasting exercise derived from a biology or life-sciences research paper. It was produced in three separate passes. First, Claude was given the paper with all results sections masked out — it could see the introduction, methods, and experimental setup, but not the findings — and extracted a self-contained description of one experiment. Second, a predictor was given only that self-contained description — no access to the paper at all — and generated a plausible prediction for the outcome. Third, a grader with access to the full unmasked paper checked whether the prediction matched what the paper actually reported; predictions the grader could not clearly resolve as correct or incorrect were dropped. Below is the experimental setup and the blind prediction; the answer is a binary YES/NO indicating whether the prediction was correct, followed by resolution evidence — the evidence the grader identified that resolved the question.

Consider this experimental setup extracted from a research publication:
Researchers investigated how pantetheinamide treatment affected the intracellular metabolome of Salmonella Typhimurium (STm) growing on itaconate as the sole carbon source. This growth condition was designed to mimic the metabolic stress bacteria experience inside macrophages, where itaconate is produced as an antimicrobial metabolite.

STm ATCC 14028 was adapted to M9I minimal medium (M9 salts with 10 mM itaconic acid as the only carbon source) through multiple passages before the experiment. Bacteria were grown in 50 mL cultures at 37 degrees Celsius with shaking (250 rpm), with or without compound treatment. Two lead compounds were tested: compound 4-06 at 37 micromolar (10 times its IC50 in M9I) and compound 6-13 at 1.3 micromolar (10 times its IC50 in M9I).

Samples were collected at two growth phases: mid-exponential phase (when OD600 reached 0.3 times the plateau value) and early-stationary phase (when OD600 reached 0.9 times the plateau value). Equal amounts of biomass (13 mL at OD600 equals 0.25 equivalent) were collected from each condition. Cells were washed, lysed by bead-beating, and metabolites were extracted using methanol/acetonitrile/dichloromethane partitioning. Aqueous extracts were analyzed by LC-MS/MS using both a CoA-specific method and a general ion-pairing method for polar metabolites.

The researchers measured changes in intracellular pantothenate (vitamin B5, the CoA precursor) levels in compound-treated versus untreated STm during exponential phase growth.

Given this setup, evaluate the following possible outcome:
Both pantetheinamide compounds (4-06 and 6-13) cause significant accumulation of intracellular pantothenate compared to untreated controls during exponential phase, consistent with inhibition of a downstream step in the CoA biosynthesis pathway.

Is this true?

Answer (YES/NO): NO